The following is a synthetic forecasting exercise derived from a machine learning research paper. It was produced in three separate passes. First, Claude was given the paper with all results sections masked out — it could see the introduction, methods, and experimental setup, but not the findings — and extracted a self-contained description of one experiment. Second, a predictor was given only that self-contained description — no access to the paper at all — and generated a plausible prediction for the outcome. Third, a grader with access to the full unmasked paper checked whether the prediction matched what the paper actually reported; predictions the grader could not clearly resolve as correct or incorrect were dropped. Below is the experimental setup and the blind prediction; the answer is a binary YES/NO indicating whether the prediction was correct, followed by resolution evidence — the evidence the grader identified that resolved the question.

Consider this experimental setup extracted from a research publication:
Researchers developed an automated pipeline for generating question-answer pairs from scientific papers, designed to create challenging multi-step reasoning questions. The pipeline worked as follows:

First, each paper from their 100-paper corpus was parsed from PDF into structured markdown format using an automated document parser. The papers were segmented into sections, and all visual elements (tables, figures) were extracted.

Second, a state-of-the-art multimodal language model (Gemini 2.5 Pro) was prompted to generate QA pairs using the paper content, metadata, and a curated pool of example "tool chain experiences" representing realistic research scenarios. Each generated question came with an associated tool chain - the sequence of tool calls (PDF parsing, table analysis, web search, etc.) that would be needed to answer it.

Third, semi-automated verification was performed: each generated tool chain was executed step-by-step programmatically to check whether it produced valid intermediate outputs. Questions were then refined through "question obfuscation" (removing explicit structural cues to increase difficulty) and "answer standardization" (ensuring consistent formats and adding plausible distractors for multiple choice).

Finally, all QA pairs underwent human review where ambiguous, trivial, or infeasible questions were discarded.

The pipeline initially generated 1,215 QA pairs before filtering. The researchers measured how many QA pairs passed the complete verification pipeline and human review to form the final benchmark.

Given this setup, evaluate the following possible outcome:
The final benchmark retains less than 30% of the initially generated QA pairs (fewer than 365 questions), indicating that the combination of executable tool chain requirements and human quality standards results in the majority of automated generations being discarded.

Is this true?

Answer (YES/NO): NO